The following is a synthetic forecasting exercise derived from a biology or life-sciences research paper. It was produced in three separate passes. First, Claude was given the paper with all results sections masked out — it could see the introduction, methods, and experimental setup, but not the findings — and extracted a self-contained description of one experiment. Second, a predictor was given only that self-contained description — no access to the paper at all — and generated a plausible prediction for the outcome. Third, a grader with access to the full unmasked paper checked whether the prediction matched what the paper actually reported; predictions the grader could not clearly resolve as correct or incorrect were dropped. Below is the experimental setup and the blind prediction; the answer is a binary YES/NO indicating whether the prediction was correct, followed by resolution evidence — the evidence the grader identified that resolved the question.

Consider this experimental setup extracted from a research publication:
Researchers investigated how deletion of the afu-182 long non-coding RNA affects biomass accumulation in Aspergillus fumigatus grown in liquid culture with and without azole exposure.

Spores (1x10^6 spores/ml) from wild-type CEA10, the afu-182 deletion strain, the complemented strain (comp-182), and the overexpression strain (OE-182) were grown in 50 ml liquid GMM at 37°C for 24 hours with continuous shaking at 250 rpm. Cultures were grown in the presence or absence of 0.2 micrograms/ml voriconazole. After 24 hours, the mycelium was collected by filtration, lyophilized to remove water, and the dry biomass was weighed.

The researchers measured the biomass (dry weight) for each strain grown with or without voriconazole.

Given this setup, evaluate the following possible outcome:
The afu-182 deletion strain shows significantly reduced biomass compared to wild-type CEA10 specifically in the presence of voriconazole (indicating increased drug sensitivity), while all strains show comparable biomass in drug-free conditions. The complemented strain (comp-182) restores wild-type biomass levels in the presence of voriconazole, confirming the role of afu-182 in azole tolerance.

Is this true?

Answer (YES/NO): NO